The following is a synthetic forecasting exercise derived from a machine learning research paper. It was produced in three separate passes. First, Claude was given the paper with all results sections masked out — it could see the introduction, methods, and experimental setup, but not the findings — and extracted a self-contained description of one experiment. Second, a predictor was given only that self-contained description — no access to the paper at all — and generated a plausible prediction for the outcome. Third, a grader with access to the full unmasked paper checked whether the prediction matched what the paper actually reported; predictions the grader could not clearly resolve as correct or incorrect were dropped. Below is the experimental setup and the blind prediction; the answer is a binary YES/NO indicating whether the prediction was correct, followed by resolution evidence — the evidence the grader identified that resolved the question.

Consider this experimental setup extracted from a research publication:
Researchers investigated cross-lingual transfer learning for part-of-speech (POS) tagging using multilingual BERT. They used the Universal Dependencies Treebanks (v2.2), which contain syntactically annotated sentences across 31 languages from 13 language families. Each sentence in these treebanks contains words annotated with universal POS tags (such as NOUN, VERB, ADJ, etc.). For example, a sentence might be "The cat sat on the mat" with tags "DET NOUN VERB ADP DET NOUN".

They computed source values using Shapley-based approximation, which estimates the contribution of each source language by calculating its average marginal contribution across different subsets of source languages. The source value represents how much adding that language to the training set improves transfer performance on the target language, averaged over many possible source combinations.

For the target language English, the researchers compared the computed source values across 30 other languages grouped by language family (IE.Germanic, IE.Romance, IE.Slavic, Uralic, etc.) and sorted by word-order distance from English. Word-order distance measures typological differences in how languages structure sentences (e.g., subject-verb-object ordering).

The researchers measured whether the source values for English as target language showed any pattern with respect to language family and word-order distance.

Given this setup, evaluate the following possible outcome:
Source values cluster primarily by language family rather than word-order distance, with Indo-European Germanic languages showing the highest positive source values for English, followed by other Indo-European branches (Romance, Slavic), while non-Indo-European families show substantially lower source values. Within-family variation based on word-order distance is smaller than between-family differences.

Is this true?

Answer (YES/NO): NO